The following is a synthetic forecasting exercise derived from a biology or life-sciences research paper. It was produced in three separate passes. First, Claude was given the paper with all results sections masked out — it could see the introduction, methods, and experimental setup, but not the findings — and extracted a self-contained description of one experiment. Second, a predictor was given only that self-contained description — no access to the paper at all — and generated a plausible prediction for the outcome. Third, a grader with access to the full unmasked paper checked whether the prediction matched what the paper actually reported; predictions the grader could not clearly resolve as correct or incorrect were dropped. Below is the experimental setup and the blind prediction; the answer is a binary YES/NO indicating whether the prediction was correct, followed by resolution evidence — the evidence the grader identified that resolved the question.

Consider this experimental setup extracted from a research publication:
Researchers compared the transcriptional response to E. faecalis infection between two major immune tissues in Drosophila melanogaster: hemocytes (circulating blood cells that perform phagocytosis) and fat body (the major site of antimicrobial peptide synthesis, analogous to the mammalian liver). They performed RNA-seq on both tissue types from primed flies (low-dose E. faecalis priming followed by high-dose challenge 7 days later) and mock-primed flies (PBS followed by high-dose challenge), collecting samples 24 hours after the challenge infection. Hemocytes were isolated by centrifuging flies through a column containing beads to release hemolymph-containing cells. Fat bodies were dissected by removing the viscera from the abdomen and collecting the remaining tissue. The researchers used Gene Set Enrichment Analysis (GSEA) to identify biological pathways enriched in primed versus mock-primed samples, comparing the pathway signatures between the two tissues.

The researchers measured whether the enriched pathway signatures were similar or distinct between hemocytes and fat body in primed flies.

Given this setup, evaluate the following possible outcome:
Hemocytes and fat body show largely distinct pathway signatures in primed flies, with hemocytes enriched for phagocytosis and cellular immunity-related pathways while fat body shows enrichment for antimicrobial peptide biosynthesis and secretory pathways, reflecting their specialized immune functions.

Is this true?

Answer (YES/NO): NO